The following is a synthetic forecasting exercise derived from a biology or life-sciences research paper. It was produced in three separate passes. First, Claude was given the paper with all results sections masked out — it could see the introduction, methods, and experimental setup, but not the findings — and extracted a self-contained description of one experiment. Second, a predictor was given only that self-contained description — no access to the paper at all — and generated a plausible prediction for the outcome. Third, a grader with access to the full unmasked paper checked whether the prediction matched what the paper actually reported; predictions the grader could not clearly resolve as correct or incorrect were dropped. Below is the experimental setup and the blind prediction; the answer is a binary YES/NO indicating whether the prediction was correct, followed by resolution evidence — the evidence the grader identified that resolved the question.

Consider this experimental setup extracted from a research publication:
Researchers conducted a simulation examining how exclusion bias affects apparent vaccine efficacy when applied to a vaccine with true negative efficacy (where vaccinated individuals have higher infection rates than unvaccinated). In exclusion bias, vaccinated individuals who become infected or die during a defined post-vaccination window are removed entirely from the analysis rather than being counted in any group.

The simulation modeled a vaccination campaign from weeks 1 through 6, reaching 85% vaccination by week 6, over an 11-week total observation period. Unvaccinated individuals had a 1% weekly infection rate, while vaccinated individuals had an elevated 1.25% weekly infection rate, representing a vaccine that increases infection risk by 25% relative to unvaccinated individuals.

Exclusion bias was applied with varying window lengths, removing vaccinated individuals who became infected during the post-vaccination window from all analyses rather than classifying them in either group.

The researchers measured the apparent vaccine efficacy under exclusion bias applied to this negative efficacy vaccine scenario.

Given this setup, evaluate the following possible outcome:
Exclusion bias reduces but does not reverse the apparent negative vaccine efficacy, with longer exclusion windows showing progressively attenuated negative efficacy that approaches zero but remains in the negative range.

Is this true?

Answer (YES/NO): NO